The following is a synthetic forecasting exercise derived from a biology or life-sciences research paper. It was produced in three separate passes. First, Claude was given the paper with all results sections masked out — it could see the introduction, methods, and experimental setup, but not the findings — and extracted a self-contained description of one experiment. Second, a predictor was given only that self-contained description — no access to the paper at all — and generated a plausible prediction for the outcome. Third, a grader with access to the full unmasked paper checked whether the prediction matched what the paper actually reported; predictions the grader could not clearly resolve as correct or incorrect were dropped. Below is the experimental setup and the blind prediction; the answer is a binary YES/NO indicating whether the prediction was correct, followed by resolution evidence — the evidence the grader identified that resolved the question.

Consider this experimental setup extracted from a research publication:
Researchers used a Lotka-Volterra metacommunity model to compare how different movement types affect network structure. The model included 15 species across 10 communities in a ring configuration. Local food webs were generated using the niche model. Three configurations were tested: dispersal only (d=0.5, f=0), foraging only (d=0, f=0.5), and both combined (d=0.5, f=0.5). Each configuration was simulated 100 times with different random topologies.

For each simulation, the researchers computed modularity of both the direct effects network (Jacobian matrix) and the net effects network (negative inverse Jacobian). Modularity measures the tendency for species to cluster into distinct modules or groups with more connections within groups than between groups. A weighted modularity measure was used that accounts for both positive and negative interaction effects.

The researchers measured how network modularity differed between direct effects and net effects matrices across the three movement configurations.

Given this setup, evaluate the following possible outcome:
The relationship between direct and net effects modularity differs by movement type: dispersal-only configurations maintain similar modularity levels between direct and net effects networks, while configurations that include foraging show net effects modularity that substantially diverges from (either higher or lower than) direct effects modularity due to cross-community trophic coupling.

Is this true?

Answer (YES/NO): NO